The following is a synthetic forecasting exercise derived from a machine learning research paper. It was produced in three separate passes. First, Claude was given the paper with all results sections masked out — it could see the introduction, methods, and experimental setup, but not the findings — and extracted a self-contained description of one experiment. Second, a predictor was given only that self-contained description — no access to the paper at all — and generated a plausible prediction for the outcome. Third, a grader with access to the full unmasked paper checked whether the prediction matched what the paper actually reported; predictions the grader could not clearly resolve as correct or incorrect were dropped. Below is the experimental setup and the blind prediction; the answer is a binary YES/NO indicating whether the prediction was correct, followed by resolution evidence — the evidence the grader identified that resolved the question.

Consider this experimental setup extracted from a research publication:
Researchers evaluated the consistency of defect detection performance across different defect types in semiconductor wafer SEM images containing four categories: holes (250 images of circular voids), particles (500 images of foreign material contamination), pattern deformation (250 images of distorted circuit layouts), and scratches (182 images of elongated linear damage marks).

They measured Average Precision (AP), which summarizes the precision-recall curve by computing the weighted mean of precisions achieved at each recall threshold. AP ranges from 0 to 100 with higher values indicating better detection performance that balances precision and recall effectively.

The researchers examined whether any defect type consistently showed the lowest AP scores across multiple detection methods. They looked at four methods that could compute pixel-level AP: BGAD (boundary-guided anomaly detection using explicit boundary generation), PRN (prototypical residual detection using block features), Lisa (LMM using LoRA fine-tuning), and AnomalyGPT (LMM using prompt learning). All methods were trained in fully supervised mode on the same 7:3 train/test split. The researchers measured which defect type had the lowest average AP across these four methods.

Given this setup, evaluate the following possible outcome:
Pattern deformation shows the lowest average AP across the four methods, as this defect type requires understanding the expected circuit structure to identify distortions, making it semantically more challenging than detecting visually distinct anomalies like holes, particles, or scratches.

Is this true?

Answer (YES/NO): NO